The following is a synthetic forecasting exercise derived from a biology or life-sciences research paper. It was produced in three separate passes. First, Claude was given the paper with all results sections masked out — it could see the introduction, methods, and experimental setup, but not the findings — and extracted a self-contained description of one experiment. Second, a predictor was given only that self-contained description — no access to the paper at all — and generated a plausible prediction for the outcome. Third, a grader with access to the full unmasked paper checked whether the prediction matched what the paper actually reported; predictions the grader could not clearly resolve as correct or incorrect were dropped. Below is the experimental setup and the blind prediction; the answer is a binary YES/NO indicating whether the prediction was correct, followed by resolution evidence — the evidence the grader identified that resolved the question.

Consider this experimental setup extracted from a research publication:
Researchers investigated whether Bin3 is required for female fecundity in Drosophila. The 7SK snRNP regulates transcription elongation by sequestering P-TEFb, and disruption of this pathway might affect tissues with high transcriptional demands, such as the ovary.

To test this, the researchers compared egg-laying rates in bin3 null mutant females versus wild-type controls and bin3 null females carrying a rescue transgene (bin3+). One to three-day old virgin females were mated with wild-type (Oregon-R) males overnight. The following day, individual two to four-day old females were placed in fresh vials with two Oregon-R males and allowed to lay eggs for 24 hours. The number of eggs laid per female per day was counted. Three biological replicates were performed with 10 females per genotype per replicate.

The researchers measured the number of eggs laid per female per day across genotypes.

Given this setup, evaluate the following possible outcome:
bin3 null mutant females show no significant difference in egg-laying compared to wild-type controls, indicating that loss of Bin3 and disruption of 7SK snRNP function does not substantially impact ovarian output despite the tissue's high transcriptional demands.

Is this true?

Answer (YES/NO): NO